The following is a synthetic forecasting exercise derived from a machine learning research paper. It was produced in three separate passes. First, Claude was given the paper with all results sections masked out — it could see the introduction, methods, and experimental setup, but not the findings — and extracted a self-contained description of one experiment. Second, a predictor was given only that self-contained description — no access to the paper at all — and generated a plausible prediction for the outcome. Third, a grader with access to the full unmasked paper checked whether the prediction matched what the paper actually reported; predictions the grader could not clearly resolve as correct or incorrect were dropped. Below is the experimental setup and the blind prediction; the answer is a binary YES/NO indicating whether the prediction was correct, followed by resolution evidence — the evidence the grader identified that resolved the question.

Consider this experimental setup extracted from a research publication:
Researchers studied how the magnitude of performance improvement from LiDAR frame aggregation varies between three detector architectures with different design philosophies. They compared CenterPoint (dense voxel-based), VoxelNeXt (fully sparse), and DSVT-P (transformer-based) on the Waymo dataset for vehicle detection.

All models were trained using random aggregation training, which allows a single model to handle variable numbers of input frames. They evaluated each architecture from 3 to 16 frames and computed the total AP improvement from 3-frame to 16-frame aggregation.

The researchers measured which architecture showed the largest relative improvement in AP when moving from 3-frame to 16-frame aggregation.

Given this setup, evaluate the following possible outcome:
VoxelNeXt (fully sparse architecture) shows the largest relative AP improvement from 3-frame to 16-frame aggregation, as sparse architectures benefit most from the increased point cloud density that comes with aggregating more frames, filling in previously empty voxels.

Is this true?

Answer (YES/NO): NO